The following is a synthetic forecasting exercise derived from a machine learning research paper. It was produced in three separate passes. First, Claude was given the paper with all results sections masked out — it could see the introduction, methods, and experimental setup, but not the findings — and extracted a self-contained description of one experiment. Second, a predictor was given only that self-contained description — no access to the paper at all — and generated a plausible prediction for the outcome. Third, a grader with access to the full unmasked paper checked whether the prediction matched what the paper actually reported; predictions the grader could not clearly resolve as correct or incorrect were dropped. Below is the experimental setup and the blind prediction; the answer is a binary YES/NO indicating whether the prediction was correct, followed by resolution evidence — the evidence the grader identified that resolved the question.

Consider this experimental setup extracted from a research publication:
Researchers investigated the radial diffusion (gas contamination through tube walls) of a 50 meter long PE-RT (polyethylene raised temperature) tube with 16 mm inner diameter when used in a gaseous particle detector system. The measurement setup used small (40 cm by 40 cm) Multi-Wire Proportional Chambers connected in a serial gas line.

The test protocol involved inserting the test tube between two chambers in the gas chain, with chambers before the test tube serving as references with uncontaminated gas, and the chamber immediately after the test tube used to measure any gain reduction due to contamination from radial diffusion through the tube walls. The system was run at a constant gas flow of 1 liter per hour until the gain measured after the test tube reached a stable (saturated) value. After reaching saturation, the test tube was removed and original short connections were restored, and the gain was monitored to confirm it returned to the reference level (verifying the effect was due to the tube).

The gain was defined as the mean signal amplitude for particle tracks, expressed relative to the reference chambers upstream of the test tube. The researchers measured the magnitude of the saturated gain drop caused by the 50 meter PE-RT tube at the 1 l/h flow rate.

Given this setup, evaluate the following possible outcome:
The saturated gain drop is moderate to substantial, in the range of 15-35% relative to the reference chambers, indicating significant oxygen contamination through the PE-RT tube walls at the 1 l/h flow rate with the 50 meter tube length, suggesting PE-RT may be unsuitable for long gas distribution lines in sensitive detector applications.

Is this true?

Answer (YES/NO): NO